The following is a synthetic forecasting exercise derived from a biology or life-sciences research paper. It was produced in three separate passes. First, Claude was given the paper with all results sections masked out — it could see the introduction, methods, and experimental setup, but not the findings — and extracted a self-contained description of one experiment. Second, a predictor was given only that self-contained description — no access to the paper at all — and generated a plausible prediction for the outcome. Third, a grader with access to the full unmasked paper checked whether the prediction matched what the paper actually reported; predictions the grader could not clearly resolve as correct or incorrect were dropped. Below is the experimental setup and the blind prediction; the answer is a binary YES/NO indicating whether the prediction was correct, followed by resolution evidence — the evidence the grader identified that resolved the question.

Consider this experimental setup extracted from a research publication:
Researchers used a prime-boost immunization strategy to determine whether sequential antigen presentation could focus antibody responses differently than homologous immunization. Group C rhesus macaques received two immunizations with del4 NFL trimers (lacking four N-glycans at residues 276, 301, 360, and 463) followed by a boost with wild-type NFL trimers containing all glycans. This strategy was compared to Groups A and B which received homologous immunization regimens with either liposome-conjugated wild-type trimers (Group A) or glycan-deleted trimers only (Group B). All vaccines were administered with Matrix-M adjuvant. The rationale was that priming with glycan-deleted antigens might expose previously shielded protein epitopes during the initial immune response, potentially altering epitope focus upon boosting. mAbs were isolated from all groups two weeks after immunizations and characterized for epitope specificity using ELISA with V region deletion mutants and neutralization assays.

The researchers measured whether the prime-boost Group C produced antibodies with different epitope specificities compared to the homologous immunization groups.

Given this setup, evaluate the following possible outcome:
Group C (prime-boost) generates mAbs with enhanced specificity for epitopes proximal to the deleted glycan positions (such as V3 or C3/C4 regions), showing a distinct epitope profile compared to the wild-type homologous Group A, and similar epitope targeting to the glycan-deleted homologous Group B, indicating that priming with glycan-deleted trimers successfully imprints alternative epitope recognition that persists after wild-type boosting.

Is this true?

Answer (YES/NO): NO